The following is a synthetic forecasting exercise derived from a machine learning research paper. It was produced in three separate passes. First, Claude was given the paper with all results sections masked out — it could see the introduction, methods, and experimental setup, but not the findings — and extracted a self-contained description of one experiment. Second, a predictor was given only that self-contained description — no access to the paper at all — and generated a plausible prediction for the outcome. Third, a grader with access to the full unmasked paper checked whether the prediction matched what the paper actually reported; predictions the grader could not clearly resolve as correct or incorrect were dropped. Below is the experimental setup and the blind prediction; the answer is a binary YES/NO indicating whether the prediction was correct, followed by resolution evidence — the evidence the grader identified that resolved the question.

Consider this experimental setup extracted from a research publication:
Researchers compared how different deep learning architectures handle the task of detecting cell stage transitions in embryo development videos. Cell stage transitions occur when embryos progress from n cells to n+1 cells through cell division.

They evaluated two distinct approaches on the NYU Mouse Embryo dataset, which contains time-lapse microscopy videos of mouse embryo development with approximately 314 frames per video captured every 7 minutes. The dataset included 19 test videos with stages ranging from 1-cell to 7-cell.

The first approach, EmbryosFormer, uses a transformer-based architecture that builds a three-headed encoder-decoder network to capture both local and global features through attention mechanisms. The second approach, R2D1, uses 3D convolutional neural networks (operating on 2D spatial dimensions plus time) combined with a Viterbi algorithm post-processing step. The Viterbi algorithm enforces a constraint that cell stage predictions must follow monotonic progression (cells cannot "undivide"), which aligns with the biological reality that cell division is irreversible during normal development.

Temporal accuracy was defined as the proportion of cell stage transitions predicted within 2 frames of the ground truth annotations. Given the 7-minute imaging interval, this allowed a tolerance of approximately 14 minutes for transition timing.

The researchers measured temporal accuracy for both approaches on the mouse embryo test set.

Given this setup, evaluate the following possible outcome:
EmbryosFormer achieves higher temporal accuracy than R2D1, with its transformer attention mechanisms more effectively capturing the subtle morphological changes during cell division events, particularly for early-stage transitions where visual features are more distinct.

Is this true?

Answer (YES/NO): NO